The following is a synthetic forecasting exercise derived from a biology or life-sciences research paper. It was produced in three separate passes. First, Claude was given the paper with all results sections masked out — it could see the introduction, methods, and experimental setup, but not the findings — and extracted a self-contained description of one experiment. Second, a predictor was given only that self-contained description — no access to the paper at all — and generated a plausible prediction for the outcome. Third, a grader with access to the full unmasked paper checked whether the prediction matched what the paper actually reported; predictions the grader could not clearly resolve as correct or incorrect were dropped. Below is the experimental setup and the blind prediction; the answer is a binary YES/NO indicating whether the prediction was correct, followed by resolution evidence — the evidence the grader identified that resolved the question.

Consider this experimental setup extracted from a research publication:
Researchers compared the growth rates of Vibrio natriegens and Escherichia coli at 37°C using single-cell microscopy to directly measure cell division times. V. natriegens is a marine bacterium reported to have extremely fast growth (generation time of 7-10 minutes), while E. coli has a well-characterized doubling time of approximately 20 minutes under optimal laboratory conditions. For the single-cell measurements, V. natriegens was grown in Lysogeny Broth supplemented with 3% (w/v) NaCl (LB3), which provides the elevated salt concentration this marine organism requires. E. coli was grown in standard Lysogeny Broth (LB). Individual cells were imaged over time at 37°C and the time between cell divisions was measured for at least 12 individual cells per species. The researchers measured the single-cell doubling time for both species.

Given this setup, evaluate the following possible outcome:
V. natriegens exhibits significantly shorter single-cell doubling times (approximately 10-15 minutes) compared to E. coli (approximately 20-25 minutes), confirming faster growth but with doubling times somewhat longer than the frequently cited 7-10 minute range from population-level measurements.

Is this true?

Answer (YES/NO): NO